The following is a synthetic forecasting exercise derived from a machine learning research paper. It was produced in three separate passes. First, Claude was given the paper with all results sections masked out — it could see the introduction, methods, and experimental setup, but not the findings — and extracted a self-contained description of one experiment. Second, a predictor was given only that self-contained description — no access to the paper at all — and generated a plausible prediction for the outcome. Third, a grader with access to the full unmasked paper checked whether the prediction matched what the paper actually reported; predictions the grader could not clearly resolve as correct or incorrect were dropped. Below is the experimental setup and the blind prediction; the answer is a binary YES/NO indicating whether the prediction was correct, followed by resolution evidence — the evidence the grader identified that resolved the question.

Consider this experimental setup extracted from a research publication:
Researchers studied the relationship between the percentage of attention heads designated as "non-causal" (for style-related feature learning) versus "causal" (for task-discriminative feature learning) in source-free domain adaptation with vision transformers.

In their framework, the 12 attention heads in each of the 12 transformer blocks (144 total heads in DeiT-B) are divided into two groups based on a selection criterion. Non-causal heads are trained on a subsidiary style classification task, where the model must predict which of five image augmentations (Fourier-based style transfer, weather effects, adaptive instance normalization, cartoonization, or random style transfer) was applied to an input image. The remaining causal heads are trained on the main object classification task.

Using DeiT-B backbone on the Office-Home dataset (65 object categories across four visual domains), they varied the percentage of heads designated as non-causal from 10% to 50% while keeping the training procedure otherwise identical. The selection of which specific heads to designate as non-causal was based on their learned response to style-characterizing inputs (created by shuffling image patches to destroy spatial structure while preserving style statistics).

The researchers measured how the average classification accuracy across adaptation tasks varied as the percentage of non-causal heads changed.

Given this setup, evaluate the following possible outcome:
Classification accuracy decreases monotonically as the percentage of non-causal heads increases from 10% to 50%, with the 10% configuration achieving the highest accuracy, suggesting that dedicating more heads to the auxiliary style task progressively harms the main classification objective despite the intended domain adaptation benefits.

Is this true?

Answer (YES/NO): NO